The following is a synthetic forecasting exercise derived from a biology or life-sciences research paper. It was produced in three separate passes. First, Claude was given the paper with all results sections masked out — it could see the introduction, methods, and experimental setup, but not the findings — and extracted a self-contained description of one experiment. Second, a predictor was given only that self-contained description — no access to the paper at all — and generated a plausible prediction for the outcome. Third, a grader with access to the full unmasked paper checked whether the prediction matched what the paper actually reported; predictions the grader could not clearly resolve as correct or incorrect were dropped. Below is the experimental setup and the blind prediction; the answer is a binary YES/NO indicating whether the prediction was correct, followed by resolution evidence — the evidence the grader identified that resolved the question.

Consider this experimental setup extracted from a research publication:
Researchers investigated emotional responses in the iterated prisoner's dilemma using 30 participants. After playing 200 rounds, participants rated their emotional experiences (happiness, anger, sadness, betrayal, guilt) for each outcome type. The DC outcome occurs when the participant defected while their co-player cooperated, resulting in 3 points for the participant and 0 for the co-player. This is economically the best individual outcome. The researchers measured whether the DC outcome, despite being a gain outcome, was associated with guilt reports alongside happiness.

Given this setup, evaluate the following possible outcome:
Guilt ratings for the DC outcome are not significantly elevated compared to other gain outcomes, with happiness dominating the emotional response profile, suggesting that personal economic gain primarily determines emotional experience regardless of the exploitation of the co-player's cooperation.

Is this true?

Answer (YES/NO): NO